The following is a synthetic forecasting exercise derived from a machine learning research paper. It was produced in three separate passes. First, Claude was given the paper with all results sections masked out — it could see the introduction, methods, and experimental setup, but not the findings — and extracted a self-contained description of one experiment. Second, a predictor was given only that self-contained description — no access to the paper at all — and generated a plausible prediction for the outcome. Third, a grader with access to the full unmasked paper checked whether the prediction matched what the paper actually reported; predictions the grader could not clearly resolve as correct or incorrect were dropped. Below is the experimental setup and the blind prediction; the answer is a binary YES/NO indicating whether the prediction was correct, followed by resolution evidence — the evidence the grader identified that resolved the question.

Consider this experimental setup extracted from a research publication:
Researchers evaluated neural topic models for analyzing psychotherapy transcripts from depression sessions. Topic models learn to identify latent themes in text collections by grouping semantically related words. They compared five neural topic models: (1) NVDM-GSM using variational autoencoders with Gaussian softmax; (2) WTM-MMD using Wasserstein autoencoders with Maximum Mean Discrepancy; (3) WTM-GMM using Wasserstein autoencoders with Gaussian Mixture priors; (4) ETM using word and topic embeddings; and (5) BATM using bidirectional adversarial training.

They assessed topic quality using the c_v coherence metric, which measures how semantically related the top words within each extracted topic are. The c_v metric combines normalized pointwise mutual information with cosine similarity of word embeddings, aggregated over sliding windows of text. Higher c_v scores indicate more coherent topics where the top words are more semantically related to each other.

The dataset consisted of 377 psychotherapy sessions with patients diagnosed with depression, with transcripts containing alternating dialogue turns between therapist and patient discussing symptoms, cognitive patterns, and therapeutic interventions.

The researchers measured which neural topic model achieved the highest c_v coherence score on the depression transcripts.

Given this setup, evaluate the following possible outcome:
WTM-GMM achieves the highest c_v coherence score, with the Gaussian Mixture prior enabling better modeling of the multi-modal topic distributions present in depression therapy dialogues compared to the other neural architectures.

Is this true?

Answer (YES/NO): YES